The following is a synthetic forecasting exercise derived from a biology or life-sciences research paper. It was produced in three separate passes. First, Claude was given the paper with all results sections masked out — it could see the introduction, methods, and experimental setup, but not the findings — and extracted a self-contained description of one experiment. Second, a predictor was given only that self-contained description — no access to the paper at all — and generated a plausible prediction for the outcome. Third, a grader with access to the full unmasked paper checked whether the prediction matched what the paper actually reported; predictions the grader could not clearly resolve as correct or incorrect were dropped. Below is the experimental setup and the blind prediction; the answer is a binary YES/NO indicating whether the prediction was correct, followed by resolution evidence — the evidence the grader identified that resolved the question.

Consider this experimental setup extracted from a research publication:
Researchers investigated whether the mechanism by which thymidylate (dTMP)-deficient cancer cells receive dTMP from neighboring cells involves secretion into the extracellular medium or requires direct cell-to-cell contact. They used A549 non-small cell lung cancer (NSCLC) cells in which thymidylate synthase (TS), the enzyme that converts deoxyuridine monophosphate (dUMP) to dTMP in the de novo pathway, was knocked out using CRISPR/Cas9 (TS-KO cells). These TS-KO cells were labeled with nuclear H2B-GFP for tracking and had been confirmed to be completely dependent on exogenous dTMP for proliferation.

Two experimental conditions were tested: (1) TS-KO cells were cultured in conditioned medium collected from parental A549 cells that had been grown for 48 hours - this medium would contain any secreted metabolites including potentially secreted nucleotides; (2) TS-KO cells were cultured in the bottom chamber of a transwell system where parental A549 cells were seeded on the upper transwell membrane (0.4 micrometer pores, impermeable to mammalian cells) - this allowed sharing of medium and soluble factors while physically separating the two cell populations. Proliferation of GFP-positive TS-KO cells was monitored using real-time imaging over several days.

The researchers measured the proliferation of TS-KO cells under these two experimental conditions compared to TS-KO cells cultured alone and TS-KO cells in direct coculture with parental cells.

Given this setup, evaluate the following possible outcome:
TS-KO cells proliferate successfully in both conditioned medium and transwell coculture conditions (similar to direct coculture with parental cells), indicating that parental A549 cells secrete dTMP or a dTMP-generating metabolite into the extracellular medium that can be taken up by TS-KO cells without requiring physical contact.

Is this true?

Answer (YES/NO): NO